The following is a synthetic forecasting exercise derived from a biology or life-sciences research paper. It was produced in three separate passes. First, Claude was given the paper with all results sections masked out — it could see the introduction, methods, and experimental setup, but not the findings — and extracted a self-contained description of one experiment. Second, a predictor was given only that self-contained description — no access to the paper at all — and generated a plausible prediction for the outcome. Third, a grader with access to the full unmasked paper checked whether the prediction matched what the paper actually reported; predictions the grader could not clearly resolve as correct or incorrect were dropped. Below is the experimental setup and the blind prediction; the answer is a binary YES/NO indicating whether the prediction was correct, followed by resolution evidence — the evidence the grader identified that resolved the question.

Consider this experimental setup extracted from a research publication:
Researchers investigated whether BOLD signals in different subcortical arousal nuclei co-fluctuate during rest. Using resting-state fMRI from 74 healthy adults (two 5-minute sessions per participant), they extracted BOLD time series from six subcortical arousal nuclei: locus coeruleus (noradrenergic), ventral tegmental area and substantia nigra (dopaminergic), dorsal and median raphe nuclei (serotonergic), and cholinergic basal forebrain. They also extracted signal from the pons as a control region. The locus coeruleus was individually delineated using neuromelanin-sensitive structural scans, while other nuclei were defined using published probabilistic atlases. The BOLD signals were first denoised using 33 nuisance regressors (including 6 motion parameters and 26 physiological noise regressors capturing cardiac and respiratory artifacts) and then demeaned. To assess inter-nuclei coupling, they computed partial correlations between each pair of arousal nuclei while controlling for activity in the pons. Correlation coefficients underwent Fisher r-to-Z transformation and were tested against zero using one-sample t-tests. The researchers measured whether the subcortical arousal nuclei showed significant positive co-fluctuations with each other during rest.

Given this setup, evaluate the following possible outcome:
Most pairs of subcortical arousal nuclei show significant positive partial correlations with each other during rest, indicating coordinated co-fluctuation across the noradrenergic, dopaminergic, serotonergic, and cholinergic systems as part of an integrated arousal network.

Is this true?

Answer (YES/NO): YES